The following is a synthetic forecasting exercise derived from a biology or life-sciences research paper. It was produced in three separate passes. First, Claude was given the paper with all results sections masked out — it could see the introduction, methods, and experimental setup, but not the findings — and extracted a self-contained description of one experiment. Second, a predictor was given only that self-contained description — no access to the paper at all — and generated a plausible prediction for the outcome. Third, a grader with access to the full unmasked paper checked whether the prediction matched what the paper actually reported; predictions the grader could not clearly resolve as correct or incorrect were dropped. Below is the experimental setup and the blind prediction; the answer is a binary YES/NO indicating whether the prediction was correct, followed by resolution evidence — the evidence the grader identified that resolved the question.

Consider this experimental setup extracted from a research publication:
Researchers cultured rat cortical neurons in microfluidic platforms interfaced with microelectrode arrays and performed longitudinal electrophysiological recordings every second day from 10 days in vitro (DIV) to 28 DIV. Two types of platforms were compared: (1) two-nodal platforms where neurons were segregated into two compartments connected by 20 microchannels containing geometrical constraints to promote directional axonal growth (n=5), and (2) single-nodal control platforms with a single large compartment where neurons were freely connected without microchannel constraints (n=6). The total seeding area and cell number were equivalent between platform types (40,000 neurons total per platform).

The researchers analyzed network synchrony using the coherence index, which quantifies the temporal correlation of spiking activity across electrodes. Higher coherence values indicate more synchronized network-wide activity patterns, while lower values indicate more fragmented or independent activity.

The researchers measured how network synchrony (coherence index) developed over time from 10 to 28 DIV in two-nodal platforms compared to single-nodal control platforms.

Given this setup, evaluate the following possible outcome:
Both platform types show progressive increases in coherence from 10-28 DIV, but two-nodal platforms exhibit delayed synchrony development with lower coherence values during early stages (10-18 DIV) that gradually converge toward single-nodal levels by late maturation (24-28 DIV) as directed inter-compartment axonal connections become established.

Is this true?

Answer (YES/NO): NO